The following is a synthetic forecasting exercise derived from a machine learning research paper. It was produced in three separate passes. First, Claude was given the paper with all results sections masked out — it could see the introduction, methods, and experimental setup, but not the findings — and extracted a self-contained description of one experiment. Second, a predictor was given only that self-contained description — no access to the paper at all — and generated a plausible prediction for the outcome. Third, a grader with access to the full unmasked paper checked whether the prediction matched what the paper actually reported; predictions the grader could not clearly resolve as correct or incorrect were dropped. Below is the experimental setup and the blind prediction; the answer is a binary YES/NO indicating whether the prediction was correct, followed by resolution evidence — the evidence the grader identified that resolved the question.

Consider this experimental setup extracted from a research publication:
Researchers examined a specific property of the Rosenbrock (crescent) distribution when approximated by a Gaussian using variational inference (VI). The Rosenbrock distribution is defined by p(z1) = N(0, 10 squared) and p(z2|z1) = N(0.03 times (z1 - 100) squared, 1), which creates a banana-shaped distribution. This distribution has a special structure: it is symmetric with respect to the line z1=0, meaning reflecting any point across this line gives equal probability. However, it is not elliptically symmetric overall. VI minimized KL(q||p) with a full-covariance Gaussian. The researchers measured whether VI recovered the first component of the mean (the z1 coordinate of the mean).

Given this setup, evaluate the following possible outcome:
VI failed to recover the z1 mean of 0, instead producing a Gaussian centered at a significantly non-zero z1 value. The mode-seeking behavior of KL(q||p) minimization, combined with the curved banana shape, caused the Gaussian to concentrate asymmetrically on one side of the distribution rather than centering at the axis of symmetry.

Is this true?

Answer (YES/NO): NO